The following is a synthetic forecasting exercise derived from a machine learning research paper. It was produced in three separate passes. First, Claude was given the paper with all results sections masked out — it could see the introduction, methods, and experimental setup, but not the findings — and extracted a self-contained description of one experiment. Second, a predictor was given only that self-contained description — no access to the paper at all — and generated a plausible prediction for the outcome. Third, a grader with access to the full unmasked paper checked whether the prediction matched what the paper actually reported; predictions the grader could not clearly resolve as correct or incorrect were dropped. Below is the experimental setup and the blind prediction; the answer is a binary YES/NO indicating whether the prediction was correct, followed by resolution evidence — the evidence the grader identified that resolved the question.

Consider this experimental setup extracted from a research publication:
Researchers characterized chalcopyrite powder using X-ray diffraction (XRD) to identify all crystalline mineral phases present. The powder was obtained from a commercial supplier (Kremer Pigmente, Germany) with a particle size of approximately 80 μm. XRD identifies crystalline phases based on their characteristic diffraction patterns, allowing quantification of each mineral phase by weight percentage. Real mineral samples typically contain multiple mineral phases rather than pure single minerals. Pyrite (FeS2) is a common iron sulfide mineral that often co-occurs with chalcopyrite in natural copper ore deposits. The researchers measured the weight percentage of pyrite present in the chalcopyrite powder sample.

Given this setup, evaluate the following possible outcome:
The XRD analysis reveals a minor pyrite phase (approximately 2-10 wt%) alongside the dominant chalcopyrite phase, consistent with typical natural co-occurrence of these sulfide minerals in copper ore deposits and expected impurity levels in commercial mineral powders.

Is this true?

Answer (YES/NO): YES